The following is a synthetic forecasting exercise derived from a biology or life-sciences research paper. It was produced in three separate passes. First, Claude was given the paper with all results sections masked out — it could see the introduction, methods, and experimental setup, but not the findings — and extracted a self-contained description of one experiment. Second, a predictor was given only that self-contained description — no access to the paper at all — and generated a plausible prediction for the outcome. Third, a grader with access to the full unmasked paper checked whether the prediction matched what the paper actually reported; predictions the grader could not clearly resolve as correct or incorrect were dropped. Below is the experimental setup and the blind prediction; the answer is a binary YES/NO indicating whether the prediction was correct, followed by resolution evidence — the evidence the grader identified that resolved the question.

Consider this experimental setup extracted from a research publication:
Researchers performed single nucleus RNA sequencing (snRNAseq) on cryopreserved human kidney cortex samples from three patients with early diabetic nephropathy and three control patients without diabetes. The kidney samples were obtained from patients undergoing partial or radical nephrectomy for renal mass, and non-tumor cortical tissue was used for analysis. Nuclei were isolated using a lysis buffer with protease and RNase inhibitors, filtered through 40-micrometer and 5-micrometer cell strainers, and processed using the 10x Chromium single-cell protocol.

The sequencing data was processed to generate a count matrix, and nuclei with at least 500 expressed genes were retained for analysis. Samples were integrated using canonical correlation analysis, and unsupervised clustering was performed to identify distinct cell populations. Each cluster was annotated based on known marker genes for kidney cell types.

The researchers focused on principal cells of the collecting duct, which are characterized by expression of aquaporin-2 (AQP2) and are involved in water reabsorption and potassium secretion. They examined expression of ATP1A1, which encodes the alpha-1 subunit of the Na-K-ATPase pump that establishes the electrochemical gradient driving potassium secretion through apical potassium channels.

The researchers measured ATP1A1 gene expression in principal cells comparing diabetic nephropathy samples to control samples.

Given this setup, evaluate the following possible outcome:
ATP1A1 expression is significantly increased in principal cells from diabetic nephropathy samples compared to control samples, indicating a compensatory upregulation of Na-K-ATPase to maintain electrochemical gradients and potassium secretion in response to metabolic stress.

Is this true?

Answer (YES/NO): YES